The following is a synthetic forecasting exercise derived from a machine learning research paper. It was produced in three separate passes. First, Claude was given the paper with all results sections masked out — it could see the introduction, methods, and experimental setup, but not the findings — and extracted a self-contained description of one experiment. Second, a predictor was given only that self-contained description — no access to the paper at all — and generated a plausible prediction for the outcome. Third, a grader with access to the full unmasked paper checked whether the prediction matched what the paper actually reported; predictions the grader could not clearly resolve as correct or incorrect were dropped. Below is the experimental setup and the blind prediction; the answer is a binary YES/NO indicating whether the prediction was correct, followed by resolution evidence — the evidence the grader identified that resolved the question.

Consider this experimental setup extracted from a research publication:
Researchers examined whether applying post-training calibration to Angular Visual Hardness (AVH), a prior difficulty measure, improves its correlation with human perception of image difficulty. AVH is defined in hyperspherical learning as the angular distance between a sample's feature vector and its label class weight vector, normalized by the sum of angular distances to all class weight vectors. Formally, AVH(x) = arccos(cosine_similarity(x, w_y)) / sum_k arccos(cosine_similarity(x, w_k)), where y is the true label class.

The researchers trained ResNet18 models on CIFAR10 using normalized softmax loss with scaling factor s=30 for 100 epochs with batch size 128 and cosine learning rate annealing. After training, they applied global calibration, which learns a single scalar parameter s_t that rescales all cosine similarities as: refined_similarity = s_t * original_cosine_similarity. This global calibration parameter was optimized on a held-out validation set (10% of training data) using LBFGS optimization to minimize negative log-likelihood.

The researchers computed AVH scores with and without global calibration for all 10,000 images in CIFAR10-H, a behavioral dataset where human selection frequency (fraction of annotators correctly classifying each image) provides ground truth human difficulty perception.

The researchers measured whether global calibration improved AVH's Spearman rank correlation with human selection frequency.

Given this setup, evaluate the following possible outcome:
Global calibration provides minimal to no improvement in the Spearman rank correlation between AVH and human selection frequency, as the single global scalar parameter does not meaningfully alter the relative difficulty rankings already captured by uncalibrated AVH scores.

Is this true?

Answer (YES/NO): NO